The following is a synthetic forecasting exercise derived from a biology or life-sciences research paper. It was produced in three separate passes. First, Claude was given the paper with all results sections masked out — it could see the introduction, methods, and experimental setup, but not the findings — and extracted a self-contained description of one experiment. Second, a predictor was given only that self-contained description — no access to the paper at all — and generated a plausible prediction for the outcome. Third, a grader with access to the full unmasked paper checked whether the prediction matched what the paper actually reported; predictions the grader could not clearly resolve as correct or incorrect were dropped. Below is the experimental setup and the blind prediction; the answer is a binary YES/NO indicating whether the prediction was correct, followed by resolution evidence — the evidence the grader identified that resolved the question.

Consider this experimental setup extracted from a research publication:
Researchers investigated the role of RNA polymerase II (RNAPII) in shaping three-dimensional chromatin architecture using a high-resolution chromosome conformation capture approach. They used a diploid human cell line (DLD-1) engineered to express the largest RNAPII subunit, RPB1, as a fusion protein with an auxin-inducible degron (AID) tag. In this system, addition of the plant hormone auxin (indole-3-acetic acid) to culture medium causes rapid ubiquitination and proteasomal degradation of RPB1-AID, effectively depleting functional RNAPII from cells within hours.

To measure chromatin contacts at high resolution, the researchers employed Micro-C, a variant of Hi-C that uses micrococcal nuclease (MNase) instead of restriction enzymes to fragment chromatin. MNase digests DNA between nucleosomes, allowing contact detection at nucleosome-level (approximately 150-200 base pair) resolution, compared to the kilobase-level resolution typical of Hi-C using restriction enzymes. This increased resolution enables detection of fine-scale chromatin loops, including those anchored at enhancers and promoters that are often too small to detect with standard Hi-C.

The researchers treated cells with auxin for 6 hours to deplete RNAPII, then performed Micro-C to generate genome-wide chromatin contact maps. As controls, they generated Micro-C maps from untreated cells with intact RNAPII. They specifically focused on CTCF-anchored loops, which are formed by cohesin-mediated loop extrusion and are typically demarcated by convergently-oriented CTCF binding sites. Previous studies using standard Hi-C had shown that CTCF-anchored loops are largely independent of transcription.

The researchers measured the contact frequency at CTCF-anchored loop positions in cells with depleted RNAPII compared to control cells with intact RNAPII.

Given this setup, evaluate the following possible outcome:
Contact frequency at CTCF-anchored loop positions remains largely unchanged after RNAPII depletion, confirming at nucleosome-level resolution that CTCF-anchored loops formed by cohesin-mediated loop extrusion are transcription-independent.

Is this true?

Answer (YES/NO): NO